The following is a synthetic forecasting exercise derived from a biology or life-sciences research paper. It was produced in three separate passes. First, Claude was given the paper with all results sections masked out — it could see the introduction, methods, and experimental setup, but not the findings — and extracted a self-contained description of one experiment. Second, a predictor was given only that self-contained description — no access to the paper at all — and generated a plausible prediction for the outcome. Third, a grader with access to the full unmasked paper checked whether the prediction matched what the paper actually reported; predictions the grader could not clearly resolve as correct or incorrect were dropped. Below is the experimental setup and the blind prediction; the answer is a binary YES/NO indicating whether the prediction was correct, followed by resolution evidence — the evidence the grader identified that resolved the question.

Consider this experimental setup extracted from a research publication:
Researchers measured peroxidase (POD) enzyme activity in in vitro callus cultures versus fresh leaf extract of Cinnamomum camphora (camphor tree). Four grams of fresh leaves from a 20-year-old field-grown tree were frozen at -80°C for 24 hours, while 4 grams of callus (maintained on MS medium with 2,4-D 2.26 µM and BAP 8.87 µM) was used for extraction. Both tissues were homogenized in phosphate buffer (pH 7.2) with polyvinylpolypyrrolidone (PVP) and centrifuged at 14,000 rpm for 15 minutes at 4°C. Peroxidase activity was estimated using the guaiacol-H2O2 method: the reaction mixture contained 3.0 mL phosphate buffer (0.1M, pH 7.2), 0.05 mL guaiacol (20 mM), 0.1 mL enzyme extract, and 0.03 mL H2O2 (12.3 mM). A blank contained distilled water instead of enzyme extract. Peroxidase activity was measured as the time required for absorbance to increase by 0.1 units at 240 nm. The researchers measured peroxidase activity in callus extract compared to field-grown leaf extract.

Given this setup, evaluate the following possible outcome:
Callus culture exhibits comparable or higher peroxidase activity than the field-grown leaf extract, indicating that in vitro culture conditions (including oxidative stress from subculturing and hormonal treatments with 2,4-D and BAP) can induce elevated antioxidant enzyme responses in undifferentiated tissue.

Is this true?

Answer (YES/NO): YES